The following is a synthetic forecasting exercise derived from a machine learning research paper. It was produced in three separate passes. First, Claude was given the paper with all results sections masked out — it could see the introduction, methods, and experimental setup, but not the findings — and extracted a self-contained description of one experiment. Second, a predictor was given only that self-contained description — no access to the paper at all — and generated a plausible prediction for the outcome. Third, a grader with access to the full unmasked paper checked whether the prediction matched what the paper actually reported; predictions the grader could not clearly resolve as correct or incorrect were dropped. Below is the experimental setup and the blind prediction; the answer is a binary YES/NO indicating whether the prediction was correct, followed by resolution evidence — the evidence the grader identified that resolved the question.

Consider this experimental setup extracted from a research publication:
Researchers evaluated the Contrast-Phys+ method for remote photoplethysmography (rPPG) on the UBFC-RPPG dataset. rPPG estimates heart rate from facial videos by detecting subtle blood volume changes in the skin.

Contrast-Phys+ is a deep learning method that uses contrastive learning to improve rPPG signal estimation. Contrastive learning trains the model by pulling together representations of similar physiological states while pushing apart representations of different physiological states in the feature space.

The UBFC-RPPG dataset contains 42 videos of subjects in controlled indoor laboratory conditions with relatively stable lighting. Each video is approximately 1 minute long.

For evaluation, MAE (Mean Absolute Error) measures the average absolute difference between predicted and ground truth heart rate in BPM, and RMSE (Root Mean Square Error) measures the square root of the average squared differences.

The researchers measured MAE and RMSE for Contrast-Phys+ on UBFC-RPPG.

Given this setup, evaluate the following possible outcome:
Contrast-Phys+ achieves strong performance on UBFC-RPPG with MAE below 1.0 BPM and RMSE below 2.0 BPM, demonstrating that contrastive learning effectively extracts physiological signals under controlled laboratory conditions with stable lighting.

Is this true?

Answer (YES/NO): YES